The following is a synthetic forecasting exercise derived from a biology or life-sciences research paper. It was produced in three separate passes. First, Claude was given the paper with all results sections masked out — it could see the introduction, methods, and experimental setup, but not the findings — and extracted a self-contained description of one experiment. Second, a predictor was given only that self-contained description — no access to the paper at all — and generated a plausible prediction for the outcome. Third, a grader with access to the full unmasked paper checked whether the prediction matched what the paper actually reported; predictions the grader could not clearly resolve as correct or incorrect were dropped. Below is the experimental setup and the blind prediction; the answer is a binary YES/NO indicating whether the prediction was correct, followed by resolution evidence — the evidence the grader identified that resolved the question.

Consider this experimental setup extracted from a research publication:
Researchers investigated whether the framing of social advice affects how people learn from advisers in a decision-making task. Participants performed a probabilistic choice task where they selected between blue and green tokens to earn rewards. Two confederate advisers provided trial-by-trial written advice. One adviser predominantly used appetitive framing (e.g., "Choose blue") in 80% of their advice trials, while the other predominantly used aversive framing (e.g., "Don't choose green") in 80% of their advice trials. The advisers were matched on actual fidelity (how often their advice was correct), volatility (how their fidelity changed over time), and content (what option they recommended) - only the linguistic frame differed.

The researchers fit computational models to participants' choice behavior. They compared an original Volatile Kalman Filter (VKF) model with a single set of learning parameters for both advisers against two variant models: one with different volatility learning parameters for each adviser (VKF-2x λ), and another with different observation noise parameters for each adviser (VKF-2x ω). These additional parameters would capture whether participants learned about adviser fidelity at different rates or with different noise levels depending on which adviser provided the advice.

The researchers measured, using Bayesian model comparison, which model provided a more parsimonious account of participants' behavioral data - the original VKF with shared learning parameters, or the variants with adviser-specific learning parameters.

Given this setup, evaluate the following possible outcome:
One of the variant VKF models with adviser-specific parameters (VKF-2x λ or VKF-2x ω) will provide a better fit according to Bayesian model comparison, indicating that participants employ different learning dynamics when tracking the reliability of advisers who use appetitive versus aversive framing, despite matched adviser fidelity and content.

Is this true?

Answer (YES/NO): NO